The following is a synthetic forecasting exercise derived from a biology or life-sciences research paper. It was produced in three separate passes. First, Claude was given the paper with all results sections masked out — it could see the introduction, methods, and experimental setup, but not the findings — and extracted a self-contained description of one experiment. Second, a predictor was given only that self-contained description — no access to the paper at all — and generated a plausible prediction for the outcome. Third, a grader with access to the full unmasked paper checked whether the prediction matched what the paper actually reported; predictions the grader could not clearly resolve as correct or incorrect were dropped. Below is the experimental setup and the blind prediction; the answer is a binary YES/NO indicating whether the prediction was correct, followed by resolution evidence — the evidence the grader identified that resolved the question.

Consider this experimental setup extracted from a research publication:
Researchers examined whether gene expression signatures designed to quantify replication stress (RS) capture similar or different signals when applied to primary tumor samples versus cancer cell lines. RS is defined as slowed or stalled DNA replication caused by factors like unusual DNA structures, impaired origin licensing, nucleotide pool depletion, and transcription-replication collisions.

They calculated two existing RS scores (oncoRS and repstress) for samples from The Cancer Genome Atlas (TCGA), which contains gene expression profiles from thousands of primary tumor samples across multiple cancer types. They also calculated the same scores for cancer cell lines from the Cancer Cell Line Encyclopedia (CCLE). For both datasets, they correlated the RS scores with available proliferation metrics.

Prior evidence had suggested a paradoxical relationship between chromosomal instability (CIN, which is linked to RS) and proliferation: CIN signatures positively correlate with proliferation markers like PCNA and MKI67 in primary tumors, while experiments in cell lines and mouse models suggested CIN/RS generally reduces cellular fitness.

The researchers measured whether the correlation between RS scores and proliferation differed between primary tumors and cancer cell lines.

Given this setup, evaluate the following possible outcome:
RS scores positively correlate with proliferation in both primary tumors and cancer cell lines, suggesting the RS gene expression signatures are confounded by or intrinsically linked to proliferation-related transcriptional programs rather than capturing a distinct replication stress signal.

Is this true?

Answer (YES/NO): NO